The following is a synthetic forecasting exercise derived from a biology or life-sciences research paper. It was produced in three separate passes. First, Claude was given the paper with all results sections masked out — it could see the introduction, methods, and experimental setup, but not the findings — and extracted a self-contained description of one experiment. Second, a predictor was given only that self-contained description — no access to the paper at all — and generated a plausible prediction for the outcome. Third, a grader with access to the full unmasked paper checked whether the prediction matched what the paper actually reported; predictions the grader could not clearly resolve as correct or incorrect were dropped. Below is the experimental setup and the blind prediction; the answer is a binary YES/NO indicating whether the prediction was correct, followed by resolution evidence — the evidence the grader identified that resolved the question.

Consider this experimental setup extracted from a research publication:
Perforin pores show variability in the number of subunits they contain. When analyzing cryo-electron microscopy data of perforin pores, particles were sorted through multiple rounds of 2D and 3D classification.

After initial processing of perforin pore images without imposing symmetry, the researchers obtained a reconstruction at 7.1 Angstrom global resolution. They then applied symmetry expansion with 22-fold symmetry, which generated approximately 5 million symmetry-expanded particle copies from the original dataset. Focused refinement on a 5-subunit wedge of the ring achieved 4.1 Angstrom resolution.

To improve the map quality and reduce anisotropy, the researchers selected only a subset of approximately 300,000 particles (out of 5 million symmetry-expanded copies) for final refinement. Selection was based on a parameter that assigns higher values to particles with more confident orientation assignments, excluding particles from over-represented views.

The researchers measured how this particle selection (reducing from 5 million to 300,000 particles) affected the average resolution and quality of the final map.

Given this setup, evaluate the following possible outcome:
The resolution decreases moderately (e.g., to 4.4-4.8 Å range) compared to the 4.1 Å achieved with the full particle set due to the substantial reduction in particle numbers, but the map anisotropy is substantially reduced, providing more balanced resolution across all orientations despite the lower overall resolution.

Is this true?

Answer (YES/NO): YES